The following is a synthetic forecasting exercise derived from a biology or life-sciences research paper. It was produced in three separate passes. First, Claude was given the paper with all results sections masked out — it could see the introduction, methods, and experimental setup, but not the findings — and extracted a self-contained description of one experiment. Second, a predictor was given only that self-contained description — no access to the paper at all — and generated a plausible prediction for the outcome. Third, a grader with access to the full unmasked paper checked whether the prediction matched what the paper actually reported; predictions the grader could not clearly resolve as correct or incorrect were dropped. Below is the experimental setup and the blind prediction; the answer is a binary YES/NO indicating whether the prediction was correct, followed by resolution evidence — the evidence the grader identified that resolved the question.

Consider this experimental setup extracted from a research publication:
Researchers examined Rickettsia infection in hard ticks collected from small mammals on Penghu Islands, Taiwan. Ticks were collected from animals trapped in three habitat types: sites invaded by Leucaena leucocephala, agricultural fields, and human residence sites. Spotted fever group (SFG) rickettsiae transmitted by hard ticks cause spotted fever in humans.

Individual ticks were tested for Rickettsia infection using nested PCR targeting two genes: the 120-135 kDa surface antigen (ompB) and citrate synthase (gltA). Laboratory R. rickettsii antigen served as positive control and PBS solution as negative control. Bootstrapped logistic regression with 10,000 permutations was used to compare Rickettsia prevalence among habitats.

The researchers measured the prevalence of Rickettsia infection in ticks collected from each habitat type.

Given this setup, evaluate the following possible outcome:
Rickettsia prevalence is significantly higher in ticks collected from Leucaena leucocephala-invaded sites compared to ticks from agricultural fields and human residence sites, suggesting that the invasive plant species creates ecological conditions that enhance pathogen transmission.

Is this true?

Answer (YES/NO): NO